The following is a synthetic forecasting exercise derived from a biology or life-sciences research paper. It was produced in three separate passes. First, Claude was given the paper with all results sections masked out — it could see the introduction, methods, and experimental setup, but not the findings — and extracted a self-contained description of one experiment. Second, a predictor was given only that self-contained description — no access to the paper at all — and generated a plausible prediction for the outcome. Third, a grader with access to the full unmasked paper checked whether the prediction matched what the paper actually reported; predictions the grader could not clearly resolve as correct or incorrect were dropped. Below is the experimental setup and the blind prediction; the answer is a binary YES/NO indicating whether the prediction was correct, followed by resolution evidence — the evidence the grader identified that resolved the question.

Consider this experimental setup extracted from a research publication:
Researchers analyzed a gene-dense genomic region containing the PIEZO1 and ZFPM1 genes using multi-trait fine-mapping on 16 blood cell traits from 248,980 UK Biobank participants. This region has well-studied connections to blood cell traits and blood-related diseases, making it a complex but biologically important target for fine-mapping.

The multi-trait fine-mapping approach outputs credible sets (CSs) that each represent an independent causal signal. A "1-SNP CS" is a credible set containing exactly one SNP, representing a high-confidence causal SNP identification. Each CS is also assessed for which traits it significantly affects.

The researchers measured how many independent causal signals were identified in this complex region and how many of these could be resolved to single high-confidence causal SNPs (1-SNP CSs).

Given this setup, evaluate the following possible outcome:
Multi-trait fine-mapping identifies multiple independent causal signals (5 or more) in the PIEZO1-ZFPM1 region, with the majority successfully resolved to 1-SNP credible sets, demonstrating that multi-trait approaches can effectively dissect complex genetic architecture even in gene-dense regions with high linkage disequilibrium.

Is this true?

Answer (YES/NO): NO